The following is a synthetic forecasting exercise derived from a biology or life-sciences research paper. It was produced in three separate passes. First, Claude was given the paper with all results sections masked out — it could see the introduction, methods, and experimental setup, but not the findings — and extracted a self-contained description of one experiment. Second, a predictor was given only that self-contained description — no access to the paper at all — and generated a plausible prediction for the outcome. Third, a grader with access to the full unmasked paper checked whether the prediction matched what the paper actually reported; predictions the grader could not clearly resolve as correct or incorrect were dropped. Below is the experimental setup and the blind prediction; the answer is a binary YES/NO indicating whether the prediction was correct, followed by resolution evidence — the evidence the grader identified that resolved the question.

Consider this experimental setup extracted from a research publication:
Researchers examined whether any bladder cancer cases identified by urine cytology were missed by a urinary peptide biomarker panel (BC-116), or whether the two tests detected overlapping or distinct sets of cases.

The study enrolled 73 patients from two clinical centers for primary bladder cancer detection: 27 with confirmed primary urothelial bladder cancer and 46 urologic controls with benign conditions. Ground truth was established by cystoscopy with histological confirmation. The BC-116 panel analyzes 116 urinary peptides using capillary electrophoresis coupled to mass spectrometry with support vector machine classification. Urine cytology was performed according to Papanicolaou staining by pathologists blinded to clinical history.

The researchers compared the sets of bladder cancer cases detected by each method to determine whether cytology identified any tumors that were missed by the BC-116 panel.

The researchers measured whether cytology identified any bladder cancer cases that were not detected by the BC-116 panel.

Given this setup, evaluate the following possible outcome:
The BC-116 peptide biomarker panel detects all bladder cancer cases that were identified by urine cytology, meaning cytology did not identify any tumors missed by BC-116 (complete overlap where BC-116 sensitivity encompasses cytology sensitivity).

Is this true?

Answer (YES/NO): YES